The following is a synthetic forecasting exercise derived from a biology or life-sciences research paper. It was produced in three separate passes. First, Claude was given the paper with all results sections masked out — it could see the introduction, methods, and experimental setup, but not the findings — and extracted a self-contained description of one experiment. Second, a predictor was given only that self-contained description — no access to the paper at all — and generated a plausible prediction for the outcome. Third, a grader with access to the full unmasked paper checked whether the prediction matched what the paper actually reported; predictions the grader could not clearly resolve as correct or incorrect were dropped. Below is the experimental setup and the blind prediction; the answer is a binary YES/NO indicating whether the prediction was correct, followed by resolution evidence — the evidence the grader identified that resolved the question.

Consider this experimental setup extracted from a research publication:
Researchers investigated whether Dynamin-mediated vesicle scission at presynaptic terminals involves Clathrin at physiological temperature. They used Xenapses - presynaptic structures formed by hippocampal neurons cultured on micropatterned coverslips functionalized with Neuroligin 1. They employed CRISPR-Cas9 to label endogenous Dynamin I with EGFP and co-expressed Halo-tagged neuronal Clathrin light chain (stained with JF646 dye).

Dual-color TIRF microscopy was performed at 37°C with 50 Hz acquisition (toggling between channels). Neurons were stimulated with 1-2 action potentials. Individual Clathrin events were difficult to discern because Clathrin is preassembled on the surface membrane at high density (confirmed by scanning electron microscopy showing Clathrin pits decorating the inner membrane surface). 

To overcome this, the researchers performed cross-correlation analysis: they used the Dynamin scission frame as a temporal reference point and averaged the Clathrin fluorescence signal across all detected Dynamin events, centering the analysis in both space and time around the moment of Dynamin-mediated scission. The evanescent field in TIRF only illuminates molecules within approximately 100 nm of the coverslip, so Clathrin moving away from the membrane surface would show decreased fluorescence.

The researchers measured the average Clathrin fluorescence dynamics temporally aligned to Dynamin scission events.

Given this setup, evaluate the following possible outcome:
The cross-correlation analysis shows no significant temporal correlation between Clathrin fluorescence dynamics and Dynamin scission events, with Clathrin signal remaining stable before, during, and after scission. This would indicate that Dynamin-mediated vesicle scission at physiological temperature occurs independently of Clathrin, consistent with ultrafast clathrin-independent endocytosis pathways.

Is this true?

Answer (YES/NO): NO